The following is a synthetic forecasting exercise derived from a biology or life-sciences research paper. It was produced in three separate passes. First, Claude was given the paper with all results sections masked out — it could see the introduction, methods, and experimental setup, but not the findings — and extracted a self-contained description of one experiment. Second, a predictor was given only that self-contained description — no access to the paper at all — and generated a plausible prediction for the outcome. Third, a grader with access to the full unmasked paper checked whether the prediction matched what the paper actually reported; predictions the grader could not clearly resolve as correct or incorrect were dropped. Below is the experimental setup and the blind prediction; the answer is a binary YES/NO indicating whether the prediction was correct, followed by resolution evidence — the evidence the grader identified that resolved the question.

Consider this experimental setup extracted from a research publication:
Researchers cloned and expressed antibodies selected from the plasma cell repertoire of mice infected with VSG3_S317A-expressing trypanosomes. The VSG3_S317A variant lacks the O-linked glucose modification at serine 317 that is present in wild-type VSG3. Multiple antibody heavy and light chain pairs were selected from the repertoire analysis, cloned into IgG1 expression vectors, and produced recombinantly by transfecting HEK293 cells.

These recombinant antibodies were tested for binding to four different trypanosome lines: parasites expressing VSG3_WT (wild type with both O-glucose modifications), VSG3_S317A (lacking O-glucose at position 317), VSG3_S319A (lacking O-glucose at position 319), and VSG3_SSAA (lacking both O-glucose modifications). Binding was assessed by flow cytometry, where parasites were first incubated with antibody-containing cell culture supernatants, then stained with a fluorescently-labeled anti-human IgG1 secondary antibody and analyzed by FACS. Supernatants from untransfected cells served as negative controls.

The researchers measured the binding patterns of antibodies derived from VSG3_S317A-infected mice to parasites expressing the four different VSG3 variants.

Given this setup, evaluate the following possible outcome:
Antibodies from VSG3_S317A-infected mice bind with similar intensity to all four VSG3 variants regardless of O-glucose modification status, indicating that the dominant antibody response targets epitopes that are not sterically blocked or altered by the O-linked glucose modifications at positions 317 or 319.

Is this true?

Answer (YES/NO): NO